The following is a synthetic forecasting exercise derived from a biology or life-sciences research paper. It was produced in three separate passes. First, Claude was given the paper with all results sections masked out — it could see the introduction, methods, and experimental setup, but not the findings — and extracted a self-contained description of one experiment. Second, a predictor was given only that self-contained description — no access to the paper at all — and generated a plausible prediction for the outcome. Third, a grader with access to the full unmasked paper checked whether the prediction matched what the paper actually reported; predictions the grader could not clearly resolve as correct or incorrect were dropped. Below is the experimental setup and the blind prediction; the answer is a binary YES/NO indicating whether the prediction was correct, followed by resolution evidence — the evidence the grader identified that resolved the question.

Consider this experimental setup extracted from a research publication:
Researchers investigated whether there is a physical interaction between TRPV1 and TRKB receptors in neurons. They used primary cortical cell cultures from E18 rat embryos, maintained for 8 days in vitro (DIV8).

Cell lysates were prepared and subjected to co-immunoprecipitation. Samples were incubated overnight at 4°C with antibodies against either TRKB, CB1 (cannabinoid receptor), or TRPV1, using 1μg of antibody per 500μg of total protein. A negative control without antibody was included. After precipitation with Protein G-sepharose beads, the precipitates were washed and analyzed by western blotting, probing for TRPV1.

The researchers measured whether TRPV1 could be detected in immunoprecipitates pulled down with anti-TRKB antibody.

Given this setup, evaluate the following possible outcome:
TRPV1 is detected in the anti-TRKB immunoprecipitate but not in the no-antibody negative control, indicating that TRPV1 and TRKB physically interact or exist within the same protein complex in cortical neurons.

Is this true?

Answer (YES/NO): YES